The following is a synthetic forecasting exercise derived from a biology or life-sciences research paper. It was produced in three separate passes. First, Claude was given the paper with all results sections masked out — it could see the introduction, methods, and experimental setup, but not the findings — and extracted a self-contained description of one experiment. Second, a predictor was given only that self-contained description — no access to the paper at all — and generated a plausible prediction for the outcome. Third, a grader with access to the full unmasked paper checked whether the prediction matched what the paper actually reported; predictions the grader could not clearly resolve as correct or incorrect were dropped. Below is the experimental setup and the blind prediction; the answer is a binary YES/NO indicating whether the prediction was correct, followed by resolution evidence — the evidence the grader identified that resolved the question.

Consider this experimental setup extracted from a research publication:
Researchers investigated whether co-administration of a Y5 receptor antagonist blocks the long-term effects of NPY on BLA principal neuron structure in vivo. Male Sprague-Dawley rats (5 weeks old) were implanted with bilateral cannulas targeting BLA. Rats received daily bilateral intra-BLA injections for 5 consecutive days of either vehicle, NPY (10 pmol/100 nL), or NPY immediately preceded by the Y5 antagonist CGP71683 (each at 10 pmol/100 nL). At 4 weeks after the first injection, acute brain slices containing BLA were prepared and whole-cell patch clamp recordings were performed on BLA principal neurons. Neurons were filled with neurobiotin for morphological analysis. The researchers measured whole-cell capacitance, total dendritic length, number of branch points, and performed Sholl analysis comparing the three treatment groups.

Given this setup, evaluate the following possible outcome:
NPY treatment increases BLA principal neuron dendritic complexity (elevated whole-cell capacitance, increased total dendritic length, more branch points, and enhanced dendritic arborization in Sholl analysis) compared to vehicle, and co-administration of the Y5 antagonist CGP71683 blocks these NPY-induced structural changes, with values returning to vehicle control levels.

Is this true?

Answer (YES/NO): NO